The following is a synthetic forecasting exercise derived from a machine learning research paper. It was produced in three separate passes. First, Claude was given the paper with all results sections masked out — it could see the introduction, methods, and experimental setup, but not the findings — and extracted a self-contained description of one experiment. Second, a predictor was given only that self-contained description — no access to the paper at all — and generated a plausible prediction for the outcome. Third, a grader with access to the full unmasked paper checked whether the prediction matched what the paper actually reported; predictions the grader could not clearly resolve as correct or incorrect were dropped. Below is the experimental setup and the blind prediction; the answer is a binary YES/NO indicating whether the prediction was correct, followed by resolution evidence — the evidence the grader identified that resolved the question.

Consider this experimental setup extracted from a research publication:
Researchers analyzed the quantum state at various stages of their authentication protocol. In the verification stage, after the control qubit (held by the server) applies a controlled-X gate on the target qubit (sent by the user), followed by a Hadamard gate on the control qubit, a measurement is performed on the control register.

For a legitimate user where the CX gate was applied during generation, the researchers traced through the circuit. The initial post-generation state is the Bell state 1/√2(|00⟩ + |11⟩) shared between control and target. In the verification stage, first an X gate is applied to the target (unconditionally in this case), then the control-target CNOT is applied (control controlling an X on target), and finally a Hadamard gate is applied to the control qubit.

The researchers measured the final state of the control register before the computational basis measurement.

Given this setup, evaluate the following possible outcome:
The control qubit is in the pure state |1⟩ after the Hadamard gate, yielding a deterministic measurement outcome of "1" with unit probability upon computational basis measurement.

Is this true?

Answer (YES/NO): NO